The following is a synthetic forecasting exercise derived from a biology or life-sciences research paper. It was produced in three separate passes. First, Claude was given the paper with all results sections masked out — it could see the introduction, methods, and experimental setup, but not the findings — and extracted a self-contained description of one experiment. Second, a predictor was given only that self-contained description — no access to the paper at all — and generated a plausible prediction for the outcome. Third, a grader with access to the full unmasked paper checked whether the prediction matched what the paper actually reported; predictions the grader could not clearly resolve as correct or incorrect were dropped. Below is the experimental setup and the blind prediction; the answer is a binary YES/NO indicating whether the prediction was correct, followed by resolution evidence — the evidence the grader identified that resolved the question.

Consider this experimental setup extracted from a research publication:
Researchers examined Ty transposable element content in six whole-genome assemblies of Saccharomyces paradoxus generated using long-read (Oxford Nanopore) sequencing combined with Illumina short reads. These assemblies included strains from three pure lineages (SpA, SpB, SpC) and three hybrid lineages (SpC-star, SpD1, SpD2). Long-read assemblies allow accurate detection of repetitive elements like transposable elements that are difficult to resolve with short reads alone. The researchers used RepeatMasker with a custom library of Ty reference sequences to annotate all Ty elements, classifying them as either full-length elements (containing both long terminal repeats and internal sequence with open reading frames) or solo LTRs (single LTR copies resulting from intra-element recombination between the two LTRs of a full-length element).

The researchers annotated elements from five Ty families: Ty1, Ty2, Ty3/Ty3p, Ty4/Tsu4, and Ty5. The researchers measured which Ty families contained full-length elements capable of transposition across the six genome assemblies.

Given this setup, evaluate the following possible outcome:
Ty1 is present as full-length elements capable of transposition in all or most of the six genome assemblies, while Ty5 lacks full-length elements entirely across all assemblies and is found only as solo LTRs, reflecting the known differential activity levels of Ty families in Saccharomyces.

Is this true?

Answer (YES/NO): YES